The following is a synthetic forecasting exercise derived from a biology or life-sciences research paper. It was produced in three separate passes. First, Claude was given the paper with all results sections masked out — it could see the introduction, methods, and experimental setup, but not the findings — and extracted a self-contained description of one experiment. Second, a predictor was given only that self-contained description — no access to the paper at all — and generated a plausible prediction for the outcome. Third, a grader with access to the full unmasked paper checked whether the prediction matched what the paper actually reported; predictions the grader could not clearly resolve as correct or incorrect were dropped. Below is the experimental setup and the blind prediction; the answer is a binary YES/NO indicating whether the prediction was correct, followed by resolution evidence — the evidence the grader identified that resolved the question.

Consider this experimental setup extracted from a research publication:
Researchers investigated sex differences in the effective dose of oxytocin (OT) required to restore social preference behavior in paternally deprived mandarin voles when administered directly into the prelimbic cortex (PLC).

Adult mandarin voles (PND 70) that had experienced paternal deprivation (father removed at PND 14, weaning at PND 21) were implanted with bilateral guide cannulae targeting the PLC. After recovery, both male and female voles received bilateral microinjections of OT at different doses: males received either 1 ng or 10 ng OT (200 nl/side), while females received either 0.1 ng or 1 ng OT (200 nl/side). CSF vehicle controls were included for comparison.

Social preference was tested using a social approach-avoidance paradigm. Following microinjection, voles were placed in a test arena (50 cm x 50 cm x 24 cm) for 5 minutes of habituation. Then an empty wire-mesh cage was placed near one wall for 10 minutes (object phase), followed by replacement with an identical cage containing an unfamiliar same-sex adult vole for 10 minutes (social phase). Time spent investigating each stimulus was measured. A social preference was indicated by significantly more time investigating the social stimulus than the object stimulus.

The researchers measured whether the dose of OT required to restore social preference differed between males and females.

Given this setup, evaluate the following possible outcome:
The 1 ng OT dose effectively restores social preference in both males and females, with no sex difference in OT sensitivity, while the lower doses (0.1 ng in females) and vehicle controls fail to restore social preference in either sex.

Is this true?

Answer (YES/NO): NO